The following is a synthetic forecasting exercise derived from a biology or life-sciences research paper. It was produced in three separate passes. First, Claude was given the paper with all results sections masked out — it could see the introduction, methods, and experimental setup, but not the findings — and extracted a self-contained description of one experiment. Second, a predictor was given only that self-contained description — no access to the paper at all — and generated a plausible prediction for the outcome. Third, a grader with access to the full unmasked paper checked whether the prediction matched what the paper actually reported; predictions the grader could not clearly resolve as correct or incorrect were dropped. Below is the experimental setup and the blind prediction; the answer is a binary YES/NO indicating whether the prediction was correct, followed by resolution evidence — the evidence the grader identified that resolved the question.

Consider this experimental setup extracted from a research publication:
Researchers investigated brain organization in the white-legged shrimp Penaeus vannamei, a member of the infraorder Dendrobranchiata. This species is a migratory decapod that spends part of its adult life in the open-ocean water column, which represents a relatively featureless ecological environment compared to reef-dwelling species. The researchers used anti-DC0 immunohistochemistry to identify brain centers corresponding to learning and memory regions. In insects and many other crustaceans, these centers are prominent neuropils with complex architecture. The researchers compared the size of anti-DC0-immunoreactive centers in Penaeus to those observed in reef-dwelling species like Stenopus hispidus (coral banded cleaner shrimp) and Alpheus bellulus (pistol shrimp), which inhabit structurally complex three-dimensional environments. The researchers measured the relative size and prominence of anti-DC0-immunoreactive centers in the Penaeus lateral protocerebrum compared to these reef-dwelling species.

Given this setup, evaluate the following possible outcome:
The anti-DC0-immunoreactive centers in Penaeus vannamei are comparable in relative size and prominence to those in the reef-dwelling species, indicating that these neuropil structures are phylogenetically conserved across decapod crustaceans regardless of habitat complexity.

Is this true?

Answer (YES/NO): NO